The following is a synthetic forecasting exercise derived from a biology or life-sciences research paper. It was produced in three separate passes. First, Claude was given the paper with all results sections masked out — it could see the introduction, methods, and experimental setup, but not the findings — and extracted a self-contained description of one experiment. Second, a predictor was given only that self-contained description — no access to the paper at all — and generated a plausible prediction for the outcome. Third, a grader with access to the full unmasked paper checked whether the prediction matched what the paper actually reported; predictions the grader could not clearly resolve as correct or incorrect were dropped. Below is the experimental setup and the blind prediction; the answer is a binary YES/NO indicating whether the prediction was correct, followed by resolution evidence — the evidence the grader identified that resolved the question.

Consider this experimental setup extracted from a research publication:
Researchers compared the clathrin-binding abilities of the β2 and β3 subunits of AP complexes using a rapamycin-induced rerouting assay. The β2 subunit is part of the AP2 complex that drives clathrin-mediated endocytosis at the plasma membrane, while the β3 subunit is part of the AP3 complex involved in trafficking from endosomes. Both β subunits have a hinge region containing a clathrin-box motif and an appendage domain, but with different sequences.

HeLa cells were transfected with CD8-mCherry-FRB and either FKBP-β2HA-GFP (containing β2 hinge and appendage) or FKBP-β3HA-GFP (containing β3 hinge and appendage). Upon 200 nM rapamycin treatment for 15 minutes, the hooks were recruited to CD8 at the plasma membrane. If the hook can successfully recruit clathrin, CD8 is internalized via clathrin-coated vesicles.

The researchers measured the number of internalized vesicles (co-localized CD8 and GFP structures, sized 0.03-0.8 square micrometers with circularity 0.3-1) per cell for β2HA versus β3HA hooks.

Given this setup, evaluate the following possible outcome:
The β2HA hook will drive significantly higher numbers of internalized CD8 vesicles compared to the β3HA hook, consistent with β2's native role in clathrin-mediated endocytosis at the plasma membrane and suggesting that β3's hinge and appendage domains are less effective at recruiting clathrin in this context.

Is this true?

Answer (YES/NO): YES